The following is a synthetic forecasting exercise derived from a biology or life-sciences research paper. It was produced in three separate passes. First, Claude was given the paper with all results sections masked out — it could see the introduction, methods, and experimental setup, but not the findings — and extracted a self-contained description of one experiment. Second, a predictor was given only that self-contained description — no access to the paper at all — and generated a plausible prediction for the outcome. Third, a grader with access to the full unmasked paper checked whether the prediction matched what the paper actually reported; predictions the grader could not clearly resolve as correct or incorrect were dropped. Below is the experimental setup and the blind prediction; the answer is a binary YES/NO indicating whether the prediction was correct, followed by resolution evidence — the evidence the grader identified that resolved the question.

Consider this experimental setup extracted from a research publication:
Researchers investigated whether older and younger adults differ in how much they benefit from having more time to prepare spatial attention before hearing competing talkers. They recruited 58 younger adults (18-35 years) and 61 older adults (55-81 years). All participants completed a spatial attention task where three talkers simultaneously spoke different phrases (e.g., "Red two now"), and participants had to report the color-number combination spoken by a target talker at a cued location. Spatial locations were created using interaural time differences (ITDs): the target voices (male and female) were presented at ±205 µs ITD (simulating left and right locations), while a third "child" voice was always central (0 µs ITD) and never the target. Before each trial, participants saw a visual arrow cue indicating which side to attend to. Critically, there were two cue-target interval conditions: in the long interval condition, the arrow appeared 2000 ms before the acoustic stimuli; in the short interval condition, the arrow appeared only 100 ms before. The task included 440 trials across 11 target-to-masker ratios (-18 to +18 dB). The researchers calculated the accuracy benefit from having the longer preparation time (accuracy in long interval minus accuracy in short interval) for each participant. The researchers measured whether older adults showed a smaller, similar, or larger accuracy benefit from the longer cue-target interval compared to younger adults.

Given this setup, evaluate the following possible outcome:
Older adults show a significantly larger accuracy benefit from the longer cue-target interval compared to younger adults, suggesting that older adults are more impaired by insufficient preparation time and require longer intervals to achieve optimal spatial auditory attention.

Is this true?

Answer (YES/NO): NO